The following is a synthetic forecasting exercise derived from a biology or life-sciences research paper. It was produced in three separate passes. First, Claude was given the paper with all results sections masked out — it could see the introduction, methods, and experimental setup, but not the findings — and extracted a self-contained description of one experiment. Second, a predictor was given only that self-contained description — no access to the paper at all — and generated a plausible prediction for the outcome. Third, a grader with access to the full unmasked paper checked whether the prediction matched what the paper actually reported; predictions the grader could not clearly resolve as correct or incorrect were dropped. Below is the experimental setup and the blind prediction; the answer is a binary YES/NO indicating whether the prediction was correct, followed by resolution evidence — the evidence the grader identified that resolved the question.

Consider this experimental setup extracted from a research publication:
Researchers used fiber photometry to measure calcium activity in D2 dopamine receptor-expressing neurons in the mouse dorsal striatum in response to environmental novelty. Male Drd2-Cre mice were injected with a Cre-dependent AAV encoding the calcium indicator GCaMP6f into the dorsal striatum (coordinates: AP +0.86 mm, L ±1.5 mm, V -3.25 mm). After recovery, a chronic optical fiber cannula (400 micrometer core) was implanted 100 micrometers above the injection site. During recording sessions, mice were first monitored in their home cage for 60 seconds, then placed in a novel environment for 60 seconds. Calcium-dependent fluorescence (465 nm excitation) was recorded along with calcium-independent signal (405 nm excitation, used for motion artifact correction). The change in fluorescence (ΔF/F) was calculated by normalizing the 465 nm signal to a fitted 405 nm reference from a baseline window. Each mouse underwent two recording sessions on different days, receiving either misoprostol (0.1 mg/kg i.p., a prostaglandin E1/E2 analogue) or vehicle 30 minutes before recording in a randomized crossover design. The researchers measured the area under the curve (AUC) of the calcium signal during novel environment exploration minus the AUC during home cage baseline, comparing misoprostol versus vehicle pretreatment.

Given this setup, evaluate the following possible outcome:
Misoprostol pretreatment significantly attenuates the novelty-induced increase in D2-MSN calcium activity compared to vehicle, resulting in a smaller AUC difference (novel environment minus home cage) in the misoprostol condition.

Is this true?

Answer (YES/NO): YES